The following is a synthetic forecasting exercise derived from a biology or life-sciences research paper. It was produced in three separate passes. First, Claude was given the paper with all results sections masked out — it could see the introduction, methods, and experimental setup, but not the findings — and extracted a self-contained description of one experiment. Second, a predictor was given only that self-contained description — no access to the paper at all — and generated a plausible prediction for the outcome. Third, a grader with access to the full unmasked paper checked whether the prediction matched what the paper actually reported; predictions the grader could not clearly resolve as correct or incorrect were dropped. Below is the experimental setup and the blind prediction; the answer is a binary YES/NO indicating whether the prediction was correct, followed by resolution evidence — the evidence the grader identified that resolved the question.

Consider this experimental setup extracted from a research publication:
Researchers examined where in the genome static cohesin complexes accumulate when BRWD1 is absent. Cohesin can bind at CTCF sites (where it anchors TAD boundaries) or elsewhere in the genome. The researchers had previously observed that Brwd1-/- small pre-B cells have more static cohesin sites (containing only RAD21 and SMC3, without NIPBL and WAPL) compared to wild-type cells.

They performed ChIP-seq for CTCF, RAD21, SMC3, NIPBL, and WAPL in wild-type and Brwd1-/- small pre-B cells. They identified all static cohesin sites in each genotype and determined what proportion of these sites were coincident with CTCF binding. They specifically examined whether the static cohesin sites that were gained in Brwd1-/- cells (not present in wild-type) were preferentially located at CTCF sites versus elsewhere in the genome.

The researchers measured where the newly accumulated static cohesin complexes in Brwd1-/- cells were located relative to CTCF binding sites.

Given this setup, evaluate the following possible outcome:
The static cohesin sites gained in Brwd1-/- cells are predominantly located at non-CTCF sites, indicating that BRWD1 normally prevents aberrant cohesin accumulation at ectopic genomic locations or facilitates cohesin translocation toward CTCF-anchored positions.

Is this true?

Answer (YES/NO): NO